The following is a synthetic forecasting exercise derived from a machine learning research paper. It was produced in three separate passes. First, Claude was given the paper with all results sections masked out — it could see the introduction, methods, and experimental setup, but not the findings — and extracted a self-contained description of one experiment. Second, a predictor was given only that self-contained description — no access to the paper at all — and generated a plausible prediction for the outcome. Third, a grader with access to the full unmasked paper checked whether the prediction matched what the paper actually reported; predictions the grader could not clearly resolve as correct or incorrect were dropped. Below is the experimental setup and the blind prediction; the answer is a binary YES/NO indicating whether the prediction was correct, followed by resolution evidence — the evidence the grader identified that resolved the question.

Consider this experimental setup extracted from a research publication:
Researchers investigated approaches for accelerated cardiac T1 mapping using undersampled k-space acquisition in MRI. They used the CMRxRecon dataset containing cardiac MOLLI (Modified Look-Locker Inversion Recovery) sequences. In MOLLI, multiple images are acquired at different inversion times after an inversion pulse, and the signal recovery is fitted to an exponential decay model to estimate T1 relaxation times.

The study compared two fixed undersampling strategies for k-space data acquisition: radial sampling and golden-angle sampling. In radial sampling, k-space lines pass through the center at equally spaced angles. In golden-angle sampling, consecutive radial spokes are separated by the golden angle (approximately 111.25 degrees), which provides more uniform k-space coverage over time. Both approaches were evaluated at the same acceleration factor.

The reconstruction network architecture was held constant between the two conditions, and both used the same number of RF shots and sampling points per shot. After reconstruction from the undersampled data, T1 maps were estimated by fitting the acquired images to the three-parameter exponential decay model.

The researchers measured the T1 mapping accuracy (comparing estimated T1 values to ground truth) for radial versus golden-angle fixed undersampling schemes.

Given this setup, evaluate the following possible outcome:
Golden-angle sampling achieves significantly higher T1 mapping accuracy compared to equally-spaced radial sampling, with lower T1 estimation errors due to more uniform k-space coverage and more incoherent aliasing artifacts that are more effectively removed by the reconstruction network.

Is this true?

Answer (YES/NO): NO